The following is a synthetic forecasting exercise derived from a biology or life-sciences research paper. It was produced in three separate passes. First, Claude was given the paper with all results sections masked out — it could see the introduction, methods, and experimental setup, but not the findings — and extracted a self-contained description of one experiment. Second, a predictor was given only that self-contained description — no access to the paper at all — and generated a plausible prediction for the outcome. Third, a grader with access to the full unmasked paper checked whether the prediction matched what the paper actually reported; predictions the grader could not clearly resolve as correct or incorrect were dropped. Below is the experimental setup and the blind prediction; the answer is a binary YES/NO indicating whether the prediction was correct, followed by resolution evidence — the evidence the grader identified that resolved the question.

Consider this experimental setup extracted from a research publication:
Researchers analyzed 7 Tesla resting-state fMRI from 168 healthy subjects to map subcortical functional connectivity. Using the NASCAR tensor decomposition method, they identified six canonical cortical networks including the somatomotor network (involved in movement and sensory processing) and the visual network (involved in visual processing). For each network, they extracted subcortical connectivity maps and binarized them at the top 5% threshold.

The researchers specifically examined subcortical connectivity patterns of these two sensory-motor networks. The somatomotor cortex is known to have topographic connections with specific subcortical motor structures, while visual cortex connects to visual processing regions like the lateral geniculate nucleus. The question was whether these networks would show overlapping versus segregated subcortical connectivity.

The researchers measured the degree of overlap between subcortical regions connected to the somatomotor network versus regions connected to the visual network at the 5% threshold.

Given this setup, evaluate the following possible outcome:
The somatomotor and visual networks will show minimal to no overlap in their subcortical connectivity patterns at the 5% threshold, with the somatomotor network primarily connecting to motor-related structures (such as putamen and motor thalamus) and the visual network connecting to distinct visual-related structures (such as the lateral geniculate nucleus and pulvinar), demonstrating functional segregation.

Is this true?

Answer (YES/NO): NO